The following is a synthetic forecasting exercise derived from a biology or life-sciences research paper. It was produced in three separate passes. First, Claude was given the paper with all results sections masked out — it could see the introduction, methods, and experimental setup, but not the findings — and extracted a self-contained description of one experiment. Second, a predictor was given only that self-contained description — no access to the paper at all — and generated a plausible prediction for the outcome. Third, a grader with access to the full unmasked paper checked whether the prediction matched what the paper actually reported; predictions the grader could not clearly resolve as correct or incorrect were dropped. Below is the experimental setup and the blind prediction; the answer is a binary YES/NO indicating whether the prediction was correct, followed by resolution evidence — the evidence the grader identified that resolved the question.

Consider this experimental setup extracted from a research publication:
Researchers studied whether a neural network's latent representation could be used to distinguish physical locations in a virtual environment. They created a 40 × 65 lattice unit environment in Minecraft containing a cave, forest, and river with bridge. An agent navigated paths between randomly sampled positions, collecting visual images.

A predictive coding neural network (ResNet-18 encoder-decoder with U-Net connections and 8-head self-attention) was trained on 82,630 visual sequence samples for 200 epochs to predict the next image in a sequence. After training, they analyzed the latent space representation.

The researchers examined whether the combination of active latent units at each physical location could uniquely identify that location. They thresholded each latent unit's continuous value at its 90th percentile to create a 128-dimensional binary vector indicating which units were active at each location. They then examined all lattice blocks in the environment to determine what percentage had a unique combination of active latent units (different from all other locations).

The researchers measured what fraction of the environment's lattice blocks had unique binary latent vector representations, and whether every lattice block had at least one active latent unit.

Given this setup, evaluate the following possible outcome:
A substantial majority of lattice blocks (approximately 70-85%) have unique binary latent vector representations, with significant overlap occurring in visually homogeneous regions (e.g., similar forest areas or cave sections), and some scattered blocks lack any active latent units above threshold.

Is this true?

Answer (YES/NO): NO